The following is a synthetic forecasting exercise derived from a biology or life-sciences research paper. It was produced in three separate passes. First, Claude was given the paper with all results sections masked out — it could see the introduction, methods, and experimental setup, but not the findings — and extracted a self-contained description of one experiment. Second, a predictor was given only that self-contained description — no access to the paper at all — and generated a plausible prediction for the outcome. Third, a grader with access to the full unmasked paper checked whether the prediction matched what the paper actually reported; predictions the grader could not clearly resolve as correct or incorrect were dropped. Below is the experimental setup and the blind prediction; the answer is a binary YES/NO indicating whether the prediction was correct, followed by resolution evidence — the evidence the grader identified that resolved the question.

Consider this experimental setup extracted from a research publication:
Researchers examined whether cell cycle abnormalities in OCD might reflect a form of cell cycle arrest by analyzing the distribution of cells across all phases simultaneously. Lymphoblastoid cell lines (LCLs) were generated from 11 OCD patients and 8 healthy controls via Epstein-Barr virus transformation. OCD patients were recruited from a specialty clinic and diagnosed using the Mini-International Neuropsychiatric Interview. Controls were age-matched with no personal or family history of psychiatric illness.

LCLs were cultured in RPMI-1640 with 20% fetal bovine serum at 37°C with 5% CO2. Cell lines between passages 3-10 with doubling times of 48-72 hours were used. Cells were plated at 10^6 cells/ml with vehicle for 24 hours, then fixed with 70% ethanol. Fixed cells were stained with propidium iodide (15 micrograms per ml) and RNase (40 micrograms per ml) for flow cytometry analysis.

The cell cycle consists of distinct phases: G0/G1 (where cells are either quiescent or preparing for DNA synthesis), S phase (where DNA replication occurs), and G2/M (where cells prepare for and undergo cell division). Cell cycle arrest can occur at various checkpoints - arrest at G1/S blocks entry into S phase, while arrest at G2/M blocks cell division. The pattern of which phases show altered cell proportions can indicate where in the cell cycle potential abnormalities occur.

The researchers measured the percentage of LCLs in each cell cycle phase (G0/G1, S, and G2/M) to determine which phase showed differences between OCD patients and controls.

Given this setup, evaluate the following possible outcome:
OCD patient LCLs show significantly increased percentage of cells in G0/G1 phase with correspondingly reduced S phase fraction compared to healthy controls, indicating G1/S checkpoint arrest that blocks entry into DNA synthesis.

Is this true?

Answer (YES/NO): NO